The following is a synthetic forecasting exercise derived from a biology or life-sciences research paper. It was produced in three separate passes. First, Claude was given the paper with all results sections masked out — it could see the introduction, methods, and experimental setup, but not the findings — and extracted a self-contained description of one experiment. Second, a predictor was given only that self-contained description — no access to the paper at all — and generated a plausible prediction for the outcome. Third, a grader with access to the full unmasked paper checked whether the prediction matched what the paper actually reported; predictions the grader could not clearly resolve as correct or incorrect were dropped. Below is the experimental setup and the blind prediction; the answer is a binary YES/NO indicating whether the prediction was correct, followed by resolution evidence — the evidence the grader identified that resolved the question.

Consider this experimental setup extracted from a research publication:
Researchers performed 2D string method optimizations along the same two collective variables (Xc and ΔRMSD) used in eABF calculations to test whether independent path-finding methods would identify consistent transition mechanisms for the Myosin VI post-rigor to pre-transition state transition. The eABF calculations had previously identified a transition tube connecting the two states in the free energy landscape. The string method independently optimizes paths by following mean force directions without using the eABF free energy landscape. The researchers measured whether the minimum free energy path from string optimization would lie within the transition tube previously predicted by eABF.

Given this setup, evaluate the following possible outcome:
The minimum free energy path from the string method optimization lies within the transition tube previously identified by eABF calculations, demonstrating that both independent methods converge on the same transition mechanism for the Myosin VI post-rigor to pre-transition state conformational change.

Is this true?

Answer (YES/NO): YES